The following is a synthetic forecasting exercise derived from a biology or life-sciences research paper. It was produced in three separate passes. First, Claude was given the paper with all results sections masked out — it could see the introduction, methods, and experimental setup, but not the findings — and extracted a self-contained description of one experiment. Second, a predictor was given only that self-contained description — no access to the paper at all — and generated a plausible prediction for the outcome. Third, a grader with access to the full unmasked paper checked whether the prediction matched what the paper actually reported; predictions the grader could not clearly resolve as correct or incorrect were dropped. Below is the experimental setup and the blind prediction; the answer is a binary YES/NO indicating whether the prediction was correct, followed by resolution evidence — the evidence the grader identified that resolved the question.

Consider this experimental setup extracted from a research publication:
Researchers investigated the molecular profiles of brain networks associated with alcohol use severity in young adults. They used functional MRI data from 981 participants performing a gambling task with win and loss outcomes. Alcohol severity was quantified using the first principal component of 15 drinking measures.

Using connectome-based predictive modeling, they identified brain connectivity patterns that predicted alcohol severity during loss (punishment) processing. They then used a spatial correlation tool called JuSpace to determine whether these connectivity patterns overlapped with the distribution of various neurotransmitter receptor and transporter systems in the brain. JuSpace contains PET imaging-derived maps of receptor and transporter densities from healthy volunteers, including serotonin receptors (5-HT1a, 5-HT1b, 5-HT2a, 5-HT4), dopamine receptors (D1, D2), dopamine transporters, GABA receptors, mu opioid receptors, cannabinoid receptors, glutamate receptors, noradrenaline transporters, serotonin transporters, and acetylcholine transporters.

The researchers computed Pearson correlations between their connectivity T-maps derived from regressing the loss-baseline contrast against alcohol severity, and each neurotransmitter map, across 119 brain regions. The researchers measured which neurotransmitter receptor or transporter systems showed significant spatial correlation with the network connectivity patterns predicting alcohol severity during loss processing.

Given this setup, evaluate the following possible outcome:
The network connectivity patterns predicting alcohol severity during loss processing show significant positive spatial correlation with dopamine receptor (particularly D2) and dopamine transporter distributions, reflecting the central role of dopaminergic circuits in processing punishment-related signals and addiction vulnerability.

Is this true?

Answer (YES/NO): NO